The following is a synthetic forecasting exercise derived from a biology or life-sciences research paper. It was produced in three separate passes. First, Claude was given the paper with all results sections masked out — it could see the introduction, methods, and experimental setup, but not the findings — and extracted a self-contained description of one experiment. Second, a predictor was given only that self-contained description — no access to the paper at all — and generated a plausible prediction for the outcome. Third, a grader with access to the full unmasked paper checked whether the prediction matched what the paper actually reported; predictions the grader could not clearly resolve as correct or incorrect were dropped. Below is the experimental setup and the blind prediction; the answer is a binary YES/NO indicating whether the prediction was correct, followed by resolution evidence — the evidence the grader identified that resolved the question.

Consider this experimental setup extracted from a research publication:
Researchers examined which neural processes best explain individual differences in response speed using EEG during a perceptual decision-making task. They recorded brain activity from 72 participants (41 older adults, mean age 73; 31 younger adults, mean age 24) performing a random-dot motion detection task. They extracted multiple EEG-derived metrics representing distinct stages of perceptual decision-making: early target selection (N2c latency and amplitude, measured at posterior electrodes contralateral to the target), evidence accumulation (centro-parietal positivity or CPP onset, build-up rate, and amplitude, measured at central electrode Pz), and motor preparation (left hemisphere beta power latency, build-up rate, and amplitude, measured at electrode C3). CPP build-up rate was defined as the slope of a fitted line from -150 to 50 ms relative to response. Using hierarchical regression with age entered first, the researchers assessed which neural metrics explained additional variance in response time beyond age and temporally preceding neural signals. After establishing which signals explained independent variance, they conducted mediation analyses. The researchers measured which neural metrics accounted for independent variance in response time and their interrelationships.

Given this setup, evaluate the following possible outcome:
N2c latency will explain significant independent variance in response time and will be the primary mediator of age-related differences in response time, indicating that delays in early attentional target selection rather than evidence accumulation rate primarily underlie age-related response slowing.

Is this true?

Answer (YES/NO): NO